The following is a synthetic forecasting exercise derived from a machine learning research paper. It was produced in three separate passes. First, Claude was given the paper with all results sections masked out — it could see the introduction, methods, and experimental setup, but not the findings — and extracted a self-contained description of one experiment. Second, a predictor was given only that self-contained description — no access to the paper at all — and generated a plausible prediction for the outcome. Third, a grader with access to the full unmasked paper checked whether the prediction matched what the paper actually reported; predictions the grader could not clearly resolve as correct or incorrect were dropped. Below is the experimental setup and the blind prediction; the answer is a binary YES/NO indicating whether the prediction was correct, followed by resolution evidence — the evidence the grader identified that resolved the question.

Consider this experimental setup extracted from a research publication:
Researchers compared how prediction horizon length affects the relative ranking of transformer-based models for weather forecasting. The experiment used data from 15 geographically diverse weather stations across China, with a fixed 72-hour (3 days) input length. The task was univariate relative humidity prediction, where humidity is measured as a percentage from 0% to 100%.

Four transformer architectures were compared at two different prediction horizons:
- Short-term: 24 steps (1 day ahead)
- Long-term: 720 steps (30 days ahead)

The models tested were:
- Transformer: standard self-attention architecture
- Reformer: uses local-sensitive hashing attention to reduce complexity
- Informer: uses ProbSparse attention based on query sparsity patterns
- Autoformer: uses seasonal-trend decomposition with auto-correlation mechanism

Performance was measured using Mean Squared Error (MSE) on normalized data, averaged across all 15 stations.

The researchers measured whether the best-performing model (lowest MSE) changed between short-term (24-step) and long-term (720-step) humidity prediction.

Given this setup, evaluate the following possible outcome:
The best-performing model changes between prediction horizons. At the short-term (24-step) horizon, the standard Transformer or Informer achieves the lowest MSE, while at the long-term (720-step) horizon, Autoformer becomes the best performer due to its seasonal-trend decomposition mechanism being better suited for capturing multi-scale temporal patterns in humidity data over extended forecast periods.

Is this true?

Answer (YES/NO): NO